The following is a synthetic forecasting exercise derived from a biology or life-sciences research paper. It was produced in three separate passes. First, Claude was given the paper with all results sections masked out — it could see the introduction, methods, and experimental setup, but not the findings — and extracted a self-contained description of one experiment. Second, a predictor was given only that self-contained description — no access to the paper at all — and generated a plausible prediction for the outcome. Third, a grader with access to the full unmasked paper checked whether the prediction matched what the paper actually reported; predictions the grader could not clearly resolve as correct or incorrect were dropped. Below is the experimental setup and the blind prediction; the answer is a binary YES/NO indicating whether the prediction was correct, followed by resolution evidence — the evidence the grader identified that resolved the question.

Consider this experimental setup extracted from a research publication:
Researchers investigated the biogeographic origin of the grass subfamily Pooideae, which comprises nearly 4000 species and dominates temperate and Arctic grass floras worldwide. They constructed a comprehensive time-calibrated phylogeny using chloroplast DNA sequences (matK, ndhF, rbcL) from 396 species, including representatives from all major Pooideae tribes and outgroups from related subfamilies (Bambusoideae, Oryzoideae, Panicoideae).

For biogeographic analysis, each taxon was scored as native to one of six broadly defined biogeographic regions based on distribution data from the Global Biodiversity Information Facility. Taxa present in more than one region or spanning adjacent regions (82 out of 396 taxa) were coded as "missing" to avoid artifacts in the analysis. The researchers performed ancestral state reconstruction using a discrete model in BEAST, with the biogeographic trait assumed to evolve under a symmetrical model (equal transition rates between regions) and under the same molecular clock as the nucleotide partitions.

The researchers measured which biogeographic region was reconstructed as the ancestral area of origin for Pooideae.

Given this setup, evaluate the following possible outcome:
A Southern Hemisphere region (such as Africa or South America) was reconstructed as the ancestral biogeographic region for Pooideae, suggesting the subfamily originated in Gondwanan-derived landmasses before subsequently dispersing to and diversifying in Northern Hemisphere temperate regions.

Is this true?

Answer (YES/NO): NO